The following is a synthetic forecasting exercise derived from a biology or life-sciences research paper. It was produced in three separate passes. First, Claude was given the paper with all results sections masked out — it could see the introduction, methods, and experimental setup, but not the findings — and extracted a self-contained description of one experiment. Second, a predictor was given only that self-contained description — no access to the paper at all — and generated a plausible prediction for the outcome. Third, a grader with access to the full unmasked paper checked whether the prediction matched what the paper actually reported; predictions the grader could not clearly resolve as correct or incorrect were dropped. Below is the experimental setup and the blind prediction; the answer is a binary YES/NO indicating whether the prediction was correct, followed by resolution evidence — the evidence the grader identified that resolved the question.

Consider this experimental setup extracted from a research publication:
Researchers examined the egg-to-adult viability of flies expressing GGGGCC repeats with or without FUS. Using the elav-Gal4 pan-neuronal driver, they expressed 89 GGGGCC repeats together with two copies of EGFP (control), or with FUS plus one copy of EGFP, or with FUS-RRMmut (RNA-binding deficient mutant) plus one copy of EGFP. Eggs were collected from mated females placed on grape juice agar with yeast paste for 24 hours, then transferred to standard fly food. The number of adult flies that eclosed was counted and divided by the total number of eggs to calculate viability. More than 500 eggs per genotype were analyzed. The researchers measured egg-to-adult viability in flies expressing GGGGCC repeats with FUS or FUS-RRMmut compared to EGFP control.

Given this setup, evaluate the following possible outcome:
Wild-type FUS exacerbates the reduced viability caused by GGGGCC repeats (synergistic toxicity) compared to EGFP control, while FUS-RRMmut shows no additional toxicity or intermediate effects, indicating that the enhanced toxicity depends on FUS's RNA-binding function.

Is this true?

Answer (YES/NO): NO